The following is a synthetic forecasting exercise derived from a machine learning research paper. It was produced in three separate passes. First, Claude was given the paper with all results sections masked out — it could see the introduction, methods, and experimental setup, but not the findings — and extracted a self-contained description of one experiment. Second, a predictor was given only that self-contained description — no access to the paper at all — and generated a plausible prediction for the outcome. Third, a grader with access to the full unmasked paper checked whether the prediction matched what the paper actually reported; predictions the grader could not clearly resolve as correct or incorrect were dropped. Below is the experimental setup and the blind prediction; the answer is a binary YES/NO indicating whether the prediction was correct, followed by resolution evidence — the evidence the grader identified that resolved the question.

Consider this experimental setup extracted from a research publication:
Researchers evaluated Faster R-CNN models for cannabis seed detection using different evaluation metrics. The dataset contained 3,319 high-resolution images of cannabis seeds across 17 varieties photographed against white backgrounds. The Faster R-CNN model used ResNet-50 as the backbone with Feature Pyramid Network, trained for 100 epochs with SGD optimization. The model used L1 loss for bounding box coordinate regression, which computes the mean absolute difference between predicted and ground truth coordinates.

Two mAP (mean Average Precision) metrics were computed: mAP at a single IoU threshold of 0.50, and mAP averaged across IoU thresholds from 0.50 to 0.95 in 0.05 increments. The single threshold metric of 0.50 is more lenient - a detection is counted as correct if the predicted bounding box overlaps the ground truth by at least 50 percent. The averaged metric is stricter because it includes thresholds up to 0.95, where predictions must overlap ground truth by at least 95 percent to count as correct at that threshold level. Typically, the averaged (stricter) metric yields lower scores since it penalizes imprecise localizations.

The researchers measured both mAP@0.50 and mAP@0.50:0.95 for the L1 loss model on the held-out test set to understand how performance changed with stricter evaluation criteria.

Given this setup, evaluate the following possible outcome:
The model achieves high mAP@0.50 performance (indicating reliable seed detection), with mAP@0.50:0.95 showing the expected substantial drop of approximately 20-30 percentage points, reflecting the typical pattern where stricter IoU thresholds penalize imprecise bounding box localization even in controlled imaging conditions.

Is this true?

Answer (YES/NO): NO